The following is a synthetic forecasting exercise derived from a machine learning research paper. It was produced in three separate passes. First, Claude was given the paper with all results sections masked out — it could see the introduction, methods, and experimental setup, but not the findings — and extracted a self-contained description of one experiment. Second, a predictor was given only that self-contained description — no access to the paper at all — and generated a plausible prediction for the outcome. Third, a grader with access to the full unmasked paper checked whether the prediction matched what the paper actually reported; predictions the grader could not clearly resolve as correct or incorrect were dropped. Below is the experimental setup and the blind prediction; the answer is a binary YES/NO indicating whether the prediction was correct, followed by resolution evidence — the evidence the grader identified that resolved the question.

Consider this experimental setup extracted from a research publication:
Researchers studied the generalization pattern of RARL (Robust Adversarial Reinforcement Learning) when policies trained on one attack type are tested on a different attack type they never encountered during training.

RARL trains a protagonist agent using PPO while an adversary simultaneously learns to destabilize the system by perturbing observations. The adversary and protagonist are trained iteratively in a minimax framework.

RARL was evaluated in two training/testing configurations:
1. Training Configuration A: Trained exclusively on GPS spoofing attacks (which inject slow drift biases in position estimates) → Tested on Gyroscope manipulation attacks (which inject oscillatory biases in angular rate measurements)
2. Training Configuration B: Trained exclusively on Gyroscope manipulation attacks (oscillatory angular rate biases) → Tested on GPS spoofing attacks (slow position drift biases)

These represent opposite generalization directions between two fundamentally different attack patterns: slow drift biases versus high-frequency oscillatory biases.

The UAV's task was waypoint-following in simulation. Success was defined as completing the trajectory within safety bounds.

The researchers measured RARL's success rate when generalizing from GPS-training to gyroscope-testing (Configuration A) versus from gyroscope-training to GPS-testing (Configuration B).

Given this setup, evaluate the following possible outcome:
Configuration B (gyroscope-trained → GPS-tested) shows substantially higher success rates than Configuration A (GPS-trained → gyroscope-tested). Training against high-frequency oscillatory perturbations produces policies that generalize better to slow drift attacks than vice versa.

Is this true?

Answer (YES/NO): NO